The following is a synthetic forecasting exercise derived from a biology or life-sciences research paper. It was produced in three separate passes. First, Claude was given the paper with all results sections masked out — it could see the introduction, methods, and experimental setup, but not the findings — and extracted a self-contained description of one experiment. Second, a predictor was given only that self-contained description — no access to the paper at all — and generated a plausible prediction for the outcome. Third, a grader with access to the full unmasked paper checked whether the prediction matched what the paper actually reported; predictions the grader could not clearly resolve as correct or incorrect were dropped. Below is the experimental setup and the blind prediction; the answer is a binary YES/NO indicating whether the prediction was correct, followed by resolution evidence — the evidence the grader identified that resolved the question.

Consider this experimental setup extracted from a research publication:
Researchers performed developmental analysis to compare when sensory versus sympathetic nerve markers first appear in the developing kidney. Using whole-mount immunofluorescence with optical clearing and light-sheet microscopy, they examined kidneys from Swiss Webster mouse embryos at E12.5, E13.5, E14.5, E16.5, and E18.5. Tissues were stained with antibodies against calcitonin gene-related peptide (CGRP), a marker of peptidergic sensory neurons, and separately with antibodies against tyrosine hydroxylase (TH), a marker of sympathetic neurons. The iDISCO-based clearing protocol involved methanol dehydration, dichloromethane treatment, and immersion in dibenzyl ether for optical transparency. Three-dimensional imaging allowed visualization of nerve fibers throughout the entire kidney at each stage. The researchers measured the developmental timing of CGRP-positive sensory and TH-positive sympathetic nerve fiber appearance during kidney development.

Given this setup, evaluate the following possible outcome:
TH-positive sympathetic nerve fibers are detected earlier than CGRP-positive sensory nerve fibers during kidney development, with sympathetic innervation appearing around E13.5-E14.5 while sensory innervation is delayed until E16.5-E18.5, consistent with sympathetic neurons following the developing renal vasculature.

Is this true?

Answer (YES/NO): NO